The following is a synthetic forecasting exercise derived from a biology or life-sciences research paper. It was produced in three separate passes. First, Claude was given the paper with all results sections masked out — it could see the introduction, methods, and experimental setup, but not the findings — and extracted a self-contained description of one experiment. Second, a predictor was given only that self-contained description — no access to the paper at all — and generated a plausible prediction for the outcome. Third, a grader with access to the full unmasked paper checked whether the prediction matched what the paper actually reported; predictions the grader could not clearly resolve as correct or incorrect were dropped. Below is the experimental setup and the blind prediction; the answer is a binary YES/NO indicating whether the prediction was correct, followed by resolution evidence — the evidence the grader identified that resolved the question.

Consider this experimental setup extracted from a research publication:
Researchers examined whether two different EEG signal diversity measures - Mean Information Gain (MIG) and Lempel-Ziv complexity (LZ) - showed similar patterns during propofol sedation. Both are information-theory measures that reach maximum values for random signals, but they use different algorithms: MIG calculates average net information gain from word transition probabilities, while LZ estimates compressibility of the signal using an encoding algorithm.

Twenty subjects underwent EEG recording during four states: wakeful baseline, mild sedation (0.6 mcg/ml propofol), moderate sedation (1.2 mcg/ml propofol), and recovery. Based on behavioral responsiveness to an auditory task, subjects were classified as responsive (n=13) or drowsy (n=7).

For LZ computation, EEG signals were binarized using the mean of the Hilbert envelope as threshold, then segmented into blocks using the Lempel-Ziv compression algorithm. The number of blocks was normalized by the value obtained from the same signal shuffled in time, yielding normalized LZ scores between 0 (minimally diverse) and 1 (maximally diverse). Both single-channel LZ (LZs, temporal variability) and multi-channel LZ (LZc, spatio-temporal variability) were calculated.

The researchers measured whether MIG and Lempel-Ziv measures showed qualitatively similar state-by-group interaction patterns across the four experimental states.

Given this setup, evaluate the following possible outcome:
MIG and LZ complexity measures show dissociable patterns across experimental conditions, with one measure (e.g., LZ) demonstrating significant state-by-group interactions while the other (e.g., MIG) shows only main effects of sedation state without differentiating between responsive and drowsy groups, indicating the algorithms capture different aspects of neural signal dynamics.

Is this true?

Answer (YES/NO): NO